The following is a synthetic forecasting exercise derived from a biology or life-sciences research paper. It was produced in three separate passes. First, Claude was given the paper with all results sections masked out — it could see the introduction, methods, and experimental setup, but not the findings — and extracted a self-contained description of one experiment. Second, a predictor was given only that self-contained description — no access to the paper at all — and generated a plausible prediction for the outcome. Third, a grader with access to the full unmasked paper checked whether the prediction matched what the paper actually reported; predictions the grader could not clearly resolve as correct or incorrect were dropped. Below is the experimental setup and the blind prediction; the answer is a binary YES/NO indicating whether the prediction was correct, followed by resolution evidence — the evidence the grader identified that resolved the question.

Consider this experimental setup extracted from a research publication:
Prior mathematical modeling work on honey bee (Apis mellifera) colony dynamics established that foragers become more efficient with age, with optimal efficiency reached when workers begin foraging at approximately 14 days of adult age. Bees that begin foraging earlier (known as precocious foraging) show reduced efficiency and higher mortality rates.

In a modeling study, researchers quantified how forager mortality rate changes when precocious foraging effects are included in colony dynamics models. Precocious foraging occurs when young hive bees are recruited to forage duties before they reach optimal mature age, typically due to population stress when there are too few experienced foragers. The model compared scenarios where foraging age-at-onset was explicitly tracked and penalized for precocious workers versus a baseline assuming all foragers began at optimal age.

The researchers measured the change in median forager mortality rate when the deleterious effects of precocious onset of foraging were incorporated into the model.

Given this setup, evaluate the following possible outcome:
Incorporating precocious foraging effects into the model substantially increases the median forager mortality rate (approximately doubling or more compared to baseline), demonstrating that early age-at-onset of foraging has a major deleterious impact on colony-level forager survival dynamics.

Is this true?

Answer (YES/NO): YES